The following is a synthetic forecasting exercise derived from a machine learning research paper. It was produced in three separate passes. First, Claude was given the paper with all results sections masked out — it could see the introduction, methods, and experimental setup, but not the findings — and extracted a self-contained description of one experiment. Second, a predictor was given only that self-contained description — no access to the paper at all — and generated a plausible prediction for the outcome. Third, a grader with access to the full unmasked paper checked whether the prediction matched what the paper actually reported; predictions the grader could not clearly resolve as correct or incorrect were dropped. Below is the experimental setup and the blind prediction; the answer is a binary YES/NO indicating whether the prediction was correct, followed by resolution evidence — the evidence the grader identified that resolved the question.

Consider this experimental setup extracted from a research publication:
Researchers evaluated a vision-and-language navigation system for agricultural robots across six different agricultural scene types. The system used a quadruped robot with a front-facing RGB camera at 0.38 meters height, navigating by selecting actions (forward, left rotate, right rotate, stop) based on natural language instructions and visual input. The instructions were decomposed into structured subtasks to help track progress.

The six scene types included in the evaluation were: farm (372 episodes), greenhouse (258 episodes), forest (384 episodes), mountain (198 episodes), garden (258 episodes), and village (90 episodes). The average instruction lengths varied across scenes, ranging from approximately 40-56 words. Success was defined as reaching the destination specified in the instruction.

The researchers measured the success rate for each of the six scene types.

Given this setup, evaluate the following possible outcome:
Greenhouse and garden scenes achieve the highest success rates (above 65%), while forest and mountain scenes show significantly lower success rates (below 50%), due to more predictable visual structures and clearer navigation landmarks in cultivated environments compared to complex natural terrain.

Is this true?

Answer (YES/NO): NO